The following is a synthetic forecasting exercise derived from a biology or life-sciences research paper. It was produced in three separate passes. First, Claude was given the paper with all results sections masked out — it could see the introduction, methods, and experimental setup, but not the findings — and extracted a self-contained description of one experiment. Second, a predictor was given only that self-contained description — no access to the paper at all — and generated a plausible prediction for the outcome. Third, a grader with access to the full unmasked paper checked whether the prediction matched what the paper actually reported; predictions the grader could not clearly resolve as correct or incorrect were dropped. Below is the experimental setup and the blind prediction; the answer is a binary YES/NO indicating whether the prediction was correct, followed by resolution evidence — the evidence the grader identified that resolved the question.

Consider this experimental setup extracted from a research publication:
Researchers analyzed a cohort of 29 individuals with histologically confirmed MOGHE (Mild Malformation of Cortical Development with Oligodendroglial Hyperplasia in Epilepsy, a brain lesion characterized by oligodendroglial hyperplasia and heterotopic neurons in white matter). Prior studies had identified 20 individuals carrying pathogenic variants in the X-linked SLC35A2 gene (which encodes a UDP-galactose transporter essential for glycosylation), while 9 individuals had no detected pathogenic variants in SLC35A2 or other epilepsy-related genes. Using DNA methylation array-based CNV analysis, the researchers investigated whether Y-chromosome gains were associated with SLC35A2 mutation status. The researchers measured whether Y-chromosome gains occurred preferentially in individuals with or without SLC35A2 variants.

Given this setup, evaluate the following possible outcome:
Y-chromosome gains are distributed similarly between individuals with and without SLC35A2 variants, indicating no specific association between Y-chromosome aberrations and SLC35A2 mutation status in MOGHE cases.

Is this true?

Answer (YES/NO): NO